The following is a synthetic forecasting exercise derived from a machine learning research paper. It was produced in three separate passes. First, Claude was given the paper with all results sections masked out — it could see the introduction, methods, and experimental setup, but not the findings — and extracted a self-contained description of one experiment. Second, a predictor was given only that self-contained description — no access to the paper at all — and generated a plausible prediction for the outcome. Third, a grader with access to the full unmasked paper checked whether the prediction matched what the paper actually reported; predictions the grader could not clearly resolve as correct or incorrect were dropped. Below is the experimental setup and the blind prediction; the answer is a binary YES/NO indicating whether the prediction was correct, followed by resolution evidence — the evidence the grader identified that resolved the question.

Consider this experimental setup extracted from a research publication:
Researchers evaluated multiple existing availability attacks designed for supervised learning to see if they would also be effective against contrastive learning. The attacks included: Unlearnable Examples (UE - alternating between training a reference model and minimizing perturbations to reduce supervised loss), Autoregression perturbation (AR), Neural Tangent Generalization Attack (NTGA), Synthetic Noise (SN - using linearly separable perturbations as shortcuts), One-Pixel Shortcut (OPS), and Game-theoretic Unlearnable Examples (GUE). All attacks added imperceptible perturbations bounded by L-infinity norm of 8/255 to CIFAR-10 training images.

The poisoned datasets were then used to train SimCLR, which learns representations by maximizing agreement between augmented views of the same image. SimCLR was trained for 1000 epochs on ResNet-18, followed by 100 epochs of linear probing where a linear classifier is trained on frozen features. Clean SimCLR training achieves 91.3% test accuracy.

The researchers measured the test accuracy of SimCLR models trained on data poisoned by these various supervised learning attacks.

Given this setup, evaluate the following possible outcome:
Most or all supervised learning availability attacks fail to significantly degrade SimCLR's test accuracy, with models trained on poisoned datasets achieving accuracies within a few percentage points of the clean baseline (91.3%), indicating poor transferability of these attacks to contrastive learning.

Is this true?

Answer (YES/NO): NO